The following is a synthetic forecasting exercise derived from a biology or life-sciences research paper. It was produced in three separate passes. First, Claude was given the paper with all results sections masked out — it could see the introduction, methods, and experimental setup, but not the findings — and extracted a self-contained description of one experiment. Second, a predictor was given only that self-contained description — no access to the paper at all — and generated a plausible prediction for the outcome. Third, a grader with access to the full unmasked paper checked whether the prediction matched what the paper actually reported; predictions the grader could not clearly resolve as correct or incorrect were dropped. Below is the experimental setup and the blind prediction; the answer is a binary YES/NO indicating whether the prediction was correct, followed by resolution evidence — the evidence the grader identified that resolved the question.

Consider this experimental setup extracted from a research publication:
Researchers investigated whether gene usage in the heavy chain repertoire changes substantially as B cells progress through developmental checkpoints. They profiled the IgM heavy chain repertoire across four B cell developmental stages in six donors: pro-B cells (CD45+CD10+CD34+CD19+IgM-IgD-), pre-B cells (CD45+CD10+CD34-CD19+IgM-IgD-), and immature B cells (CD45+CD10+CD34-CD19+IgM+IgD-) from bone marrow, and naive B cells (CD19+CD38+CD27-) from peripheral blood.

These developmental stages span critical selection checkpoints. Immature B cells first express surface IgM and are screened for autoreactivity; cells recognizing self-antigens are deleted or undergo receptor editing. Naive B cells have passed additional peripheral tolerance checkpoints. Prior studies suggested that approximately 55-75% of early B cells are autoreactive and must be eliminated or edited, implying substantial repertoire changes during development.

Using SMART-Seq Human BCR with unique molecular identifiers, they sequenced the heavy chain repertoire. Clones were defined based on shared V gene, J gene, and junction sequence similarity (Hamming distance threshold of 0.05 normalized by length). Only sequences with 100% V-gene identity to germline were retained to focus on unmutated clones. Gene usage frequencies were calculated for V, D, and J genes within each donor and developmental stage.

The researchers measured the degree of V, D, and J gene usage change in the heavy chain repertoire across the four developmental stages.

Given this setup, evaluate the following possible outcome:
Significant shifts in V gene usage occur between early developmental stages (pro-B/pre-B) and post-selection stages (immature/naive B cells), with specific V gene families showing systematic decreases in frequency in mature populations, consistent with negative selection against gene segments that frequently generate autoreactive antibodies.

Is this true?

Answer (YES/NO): NO